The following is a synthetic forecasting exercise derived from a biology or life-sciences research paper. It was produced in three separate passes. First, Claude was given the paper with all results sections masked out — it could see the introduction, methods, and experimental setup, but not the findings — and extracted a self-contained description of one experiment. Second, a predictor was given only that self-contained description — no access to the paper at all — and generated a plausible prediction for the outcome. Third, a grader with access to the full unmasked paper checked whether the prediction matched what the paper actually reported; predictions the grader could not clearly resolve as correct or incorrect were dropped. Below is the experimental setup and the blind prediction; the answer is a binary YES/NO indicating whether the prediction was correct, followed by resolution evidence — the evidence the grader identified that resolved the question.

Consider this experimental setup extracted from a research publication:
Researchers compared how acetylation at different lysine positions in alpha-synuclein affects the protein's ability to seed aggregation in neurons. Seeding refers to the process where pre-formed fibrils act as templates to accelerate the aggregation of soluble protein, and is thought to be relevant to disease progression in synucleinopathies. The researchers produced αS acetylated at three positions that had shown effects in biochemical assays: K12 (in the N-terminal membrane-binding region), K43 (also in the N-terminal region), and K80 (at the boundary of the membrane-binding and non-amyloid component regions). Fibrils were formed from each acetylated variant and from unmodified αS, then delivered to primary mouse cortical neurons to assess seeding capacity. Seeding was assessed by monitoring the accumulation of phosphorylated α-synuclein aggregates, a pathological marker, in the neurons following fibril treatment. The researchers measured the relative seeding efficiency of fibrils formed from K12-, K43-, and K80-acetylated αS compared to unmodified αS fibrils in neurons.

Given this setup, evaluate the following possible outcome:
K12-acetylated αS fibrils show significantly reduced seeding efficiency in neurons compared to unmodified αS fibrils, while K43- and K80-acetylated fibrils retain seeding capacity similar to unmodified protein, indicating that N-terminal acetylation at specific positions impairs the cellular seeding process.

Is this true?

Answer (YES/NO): NO